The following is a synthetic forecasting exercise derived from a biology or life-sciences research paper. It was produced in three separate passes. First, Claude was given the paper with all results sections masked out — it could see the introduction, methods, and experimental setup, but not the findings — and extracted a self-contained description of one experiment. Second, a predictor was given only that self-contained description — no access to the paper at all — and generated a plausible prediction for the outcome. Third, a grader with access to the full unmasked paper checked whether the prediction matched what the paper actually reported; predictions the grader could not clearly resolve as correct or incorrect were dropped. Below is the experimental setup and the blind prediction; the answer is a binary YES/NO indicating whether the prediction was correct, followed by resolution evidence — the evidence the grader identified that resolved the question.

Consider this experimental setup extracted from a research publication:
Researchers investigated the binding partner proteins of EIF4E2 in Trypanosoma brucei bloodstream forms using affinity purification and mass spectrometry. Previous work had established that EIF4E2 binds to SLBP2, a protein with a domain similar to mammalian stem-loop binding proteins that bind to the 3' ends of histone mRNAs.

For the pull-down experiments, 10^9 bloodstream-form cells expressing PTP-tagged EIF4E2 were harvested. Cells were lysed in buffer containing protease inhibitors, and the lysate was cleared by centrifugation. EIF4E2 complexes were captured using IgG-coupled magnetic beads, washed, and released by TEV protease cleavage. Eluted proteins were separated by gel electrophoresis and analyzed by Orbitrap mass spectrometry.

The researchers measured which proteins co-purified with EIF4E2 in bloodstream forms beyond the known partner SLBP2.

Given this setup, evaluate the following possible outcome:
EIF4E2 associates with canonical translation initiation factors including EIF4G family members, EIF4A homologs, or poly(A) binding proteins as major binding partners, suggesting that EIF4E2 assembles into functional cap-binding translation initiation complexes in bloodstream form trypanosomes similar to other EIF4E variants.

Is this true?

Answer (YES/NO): NO